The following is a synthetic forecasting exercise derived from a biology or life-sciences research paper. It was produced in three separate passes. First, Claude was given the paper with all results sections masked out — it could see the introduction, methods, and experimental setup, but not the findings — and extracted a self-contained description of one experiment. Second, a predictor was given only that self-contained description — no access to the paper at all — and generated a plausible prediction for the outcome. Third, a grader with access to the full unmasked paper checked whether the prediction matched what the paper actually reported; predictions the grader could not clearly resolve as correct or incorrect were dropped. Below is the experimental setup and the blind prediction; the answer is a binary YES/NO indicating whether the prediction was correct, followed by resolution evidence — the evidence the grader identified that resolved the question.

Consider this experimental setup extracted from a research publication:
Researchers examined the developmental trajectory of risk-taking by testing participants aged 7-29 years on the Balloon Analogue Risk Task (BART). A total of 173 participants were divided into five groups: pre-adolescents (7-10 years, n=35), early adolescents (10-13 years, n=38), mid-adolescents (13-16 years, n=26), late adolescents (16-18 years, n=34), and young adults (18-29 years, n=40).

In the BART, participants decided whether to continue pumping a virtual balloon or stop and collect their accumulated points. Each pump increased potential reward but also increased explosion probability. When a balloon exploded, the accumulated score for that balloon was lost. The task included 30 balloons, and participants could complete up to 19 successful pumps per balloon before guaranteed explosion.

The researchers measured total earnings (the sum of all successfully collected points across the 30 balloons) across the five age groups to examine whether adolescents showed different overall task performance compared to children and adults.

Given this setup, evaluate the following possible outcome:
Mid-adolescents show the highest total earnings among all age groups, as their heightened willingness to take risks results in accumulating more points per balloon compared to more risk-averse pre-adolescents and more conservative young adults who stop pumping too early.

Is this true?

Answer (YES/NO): NO